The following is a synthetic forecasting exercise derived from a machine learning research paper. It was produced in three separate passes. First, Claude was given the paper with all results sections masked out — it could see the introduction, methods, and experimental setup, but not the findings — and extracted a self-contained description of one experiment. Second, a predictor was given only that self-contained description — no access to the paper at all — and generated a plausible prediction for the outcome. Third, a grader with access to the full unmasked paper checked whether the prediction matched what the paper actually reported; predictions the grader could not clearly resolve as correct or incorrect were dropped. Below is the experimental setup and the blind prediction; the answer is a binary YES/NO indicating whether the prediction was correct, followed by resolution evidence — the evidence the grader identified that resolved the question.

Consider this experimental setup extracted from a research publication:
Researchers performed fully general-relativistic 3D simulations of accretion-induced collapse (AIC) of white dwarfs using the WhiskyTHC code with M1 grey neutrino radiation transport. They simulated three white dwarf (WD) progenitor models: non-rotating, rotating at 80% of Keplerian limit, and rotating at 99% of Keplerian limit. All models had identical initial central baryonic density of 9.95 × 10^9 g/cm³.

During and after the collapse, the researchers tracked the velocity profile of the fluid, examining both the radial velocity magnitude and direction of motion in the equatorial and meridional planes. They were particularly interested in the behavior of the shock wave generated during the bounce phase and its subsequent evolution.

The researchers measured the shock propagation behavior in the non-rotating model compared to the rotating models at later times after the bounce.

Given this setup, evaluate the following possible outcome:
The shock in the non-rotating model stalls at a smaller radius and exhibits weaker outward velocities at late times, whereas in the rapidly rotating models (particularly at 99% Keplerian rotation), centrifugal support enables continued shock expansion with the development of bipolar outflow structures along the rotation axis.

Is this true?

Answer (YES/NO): NO